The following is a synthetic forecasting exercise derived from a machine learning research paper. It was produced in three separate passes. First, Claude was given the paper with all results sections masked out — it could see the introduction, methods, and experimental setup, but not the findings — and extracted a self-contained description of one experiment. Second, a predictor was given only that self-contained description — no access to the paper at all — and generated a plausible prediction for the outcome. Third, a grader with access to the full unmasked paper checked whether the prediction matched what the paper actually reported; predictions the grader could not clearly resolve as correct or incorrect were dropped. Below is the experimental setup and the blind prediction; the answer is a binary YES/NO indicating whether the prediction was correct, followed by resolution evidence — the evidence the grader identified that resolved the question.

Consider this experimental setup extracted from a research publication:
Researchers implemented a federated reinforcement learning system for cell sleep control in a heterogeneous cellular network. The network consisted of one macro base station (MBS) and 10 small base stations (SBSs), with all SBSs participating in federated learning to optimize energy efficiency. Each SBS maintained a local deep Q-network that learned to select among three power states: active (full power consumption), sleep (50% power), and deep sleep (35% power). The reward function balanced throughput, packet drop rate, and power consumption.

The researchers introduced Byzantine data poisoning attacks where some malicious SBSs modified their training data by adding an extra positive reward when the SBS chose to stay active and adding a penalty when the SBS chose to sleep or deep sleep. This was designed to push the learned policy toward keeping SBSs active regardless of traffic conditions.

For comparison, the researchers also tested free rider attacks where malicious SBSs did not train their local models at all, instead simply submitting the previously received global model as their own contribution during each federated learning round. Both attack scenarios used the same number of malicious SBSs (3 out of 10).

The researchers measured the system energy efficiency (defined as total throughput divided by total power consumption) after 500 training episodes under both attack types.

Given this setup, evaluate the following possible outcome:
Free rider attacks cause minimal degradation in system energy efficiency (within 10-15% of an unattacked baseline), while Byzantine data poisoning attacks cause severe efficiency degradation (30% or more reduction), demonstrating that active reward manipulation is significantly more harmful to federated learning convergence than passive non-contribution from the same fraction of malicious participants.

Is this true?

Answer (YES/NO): NO